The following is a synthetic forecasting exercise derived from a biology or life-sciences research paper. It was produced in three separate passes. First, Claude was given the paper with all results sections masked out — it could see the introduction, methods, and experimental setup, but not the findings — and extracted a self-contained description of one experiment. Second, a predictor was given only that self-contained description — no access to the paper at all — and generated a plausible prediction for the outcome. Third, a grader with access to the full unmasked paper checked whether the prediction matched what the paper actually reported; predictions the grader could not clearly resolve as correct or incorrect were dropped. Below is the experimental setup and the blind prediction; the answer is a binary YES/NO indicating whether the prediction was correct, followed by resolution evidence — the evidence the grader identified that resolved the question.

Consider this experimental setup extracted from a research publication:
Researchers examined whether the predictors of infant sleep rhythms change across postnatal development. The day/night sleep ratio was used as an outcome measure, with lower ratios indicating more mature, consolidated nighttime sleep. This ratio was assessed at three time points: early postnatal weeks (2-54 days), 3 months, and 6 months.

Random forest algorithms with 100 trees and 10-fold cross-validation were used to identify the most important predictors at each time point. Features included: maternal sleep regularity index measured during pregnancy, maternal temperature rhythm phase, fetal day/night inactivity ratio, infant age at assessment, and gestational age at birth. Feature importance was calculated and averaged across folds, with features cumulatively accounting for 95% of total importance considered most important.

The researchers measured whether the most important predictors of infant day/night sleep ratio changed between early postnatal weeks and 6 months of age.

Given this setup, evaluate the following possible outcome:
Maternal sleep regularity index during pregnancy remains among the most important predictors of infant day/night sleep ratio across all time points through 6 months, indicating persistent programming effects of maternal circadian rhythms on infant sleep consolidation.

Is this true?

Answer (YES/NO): NO